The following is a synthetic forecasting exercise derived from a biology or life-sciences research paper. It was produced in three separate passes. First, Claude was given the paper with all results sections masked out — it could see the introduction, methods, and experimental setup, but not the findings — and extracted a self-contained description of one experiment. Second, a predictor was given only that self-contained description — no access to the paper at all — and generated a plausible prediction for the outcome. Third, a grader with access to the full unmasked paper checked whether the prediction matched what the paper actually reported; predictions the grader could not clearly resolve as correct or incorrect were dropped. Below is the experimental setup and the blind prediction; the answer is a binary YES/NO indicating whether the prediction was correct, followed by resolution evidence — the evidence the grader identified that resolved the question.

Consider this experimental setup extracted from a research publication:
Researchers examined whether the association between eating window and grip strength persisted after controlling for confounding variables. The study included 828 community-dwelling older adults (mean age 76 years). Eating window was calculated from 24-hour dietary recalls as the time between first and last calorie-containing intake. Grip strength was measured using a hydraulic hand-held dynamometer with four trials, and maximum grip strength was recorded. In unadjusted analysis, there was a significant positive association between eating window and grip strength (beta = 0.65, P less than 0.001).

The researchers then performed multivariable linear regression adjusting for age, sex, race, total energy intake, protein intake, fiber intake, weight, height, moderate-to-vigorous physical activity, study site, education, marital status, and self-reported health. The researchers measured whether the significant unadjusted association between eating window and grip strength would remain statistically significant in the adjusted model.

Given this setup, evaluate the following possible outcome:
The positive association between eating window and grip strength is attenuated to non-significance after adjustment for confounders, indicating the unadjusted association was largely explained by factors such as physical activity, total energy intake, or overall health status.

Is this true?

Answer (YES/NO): YES